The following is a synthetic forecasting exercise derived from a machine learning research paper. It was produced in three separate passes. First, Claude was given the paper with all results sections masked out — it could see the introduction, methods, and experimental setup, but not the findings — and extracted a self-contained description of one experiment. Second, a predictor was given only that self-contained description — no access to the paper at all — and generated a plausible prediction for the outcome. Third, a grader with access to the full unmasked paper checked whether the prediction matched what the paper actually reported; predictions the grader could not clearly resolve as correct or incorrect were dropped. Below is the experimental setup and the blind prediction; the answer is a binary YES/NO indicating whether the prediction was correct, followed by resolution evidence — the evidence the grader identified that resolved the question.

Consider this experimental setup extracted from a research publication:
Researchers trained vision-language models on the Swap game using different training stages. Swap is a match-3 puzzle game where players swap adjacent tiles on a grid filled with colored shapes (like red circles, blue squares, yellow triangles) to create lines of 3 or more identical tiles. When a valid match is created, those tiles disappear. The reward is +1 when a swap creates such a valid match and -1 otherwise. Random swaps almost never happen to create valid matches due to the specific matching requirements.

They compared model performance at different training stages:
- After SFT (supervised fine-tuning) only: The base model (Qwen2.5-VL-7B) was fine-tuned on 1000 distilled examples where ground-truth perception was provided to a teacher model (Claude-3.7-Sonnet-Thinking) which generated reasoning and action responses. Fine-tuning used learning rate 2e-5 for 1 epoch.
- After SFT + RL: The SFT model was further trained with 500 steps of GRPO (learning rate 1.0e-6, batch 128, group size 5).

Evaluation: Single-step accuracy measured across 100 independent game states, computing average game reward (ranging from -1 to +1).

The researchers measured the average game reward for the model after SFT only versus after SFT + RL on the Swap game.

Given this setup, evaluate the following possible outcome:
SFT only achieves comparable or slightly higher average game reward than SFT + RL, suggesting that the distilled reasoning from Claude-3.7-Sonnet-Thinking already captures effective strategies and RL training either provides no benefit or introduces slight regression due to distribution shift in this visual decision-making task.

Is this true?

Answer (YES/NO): NO